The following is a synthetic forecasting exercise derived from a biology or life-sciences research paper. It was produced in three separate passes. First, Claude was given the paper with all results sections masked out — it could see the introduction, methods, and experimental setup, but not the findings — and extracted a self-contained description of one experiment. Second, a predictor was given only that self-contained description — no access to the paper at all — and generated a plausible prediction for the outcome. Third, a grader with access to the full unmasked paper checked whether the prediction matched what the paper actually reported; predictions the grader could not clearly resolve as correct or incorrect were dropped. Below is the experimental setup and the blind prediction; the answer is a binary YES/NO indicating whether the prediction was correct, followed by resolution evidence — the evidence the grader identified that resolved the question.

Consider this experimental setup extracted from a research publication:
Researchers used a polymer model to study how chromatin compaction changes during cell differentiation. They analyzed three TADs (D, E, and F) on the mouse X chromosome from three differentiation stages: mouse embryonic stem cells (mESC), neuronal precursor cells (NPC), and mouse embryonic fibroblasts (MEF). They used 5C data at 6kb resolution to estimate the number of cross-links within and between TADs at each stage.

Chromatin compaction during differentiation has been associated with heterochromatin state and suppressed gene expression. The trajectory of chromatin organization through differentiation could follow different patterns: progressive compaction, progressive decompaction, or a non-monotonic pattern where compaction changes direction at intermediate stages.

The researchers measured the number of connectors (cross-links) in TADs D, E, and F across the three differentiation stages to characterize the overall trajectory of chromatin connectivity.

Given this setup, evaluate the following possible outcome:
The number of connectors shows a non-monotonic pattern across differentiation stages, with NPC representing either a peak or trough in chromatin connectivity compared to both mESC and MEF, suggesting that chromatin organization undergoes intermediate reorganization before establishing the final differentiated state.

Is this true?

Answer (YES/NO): YES